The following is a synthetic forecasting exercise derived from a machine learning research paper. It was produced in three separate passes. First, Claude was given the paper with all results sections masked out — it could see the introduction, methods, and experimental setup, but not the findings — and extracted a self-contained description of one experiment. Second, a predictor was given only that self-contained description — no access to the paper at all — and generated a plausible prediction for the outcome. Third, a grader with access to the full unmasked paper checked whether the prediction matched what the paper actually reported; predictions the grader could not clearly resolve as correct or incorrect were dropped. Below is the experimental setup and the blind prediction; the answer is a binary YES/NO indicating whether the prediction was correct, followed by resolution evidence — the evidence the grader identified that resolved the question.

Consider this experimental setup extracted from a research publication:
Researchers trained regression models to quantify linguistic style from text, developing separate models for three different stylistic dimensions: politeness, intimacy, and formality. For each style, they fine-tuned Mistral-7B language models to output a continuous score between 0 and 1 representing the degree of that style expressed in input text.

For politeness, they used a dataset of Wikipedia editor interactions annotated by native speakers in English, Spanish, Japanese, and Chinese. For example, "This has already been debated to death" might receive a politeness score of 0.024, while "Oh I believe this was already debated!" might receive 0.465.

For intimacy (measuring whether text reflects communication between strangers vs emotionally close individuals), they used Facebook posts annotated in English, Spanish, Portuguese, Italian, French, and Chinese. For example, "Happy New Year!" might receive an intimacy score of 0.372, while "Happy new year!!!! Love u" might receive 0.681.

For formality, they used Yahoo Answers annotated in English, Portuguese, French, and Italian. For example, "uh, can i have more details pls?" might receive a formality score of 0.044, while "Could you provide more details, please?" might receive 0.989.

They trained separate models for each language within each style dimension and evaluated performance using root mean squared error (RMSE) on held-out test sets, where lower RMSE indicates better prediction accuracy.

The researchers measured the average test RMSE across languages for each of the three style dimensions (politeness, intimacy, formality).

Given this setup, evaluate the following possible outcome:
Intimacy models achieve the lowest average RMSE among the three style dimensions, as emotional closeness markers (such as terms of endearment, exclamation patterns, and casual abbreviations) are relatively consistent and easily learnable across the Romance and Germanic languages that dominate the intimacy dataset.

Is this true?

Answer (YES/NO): NO